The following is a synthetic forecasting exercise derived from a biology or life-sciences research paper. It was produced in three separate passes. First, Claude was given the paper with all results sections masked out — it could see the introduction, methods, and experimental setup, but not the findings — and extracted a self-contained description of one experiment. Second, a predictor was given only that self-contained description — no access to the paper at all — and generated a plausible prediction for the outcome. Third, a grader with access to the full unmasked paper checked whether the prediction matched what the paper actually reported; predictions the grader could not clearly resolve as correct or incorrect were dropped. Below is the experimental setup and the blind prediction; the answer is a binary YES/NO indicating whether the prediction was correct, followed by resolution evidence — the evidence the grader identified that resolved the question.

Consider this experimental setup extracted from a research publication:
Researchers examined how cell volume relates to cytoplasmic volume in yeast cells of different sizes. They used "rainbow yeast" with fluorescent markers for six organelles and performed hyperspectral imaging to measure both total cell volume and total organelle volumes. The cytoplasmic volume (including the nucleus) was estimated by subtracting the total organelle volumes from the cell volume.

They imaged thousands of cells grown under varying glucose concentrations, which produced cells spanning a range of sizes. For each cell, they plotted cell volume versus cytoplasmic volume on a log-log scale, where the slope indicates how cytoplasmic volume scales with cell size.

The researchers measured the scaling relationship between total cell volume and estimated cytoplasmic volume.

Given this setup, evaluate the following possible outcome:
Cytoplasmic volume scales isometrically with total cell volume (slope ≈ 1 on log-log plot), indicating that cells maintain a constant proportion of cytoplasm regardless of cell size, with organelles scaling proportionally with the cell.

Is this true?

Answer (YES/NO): NO